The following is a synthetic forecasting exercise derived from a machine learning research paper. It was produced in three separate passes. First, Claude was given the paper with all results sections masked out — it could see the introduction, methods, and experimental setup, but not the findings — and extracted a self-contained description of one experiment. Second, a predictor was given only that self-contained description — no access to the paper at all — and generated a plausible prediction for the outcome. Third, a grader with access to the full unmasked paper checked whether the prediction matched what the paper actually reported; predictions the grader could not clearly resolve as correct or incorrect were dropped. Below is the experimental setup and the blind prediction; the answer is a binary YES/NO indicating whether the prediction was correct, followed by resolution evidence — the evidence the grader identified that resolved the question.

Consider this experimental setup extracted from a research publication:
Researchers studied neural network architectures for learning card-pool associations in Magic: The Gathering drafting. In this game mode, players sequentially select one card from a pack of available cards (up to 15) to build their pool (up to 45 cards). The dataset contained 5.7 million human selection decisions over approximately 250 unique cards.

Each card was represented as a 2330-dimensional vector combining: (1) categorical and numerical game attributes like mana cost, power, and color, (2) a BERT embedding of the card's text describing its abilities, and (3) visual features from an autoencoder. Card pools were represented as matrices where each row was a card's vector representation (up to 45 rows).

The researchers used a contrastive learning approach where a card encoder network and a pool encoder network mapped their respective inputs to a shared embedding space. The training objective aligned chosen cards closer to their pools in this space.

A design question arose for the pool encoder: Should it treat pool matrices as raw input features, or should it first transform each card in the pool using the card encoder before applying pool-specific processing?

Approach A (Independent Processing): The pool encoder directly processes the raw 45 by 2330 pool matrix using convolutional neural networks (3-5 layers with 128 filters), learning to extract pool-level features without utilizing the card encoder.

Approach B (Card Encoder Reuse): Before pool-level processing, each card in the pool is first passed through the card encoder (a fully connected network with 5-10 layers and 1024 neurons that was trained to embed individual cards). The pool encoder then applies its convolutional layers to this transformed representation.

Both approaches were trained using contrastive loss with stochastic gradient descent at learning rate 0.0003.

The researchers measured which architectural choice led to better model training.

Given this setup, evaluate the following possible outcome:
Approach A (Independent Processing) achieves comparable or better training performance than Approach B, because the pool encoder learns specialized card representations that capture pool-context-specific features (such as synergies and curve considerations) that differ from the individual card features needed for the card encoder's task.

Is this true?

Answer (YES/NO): NO